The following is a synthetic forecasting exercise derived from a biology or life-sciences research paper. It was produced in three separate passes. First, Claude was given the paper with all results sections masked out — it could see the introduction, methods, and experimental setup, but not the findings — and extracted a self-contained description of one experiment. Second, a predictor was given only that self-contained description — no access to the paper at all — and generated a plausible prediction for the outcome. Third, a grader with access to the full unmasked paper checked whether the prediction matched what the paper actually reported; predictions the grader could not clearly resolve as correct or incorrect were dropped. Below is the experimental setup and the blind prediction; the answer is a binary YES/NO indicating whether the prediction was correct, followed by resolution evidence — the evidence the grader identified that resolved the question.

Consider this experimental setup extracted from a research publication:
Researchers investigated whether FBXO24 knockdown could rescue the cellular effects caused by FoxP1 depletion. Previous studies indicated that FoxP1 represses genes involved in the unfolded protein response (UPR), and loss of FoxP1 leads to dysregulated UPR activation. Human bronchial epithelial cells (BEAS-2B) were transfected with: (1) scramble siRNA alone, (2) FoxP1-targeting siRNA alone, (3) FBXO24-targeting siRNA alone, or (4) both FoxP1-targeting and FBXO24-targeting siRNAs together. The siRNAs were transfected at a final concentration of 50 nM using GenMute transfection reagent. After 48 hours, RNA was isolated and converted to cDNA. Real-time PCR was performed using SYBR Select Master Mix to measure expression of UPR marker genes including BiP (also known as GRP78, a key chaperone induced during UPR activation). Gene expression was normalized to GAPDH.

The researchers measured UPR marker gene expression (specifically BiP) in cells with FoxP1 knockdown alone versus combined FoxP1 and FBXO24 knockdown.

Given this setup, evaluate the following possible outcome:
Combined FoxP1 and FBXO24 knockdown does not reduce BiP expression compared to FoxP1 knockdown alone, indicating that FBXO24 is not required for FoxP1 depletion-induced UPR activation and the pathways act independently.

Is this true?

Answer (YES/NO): NO